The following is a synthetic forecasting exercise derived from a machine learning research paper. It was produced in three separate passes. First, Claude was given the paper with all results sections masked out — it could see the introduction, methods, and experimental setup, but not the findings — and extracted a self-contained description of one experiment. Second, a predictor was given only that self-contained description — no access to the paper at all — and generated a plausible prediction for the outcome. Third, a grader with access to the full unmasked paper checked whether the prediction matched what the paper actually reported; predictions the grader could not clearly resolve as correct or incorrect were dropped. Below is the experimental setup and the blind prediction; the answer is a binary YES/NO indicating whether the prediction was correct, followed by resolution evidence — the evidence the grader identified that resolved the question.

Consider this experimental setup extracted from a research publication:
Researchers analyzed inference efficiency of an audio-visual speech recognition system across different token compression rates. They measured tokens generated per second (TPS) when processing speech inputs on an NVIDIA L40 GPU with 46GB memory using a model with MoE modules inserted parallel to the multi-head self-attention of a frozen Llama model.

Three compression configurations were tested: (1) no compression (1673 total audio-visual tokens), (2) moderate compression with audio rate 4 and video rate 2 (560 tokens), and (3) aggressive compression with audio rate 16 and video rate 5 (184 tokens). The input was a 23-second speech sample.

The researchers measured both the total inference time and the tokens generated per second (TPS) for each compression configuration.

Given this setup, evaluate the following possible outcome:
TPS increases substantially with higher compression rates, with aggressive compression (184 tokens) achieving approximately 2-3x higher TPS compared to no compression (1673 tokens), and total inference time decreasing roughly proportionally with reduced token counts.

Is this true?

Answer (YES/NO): NO